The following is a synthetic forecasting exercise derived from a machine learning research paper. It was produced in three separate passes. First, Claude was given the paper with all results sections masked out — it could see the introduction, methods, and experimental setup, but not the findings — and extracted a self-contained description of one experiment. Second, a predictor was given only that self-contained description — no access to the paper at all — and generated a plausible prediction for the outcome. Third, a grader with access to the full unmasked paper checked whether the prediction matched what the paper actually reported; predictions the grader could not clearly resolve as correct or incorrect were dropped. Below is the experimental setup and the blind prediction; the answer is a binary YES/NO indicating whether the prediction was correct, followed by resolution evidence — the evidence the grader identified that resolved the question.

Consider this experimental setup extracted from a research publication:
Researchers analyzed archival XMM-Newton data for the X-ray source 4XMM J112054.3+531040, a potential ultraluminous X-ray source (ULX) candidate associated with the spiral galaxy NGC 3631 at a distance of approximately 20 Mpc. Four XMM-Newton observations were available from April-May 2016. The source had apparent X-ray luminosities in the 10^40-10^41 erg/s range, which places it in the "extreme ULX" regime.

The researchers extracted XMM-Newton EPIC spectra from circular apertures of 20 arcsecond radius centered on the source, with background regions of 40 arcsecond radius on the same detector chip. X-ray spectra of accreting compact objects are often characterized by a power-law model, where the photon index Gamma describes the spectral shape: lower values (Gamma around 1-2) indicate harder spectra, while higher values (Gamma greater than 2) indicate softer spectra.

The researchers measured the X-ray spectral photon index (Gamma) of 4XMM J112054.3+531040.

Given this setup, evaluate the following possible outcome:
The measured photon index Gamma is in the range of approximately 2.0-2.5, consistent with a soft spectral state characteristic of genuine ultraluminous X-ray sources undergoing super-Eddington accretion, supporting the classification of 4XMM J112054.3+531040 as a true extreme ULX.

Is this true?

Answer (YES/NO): NO